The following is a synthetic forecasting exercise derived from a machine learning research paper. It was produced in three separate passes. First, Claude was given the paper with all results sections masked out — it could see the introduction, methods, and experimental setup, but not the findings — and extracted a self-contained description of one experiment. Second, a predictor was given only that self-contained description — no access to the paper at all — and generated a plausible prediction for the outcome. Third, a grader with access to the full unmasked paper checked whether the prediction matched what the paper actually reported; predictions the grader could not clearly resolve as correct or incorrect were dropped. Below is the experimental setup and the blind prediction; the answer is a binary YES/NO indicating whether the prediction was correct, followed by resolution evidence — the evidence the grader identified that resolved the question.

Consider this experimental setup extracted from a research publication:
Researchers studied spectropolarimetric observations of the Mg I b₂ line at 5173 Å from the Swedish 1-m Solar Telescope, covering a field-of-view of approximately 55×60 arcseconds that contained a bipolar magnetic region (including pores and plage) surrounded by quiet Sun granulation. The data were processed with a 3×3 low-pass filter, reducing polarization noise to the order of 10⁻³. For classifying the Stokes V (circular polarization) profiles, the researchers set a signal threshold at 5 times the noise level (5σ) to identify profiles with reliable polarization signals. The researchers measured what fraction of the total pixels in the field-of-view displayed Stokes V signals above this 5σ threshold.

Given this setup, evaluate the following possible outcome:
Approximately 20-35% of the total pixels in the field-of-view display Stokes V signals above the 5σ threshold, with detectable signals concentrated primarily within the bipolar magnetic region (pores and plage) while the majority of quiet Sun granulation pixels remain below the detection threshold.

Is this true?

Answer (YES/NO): YES